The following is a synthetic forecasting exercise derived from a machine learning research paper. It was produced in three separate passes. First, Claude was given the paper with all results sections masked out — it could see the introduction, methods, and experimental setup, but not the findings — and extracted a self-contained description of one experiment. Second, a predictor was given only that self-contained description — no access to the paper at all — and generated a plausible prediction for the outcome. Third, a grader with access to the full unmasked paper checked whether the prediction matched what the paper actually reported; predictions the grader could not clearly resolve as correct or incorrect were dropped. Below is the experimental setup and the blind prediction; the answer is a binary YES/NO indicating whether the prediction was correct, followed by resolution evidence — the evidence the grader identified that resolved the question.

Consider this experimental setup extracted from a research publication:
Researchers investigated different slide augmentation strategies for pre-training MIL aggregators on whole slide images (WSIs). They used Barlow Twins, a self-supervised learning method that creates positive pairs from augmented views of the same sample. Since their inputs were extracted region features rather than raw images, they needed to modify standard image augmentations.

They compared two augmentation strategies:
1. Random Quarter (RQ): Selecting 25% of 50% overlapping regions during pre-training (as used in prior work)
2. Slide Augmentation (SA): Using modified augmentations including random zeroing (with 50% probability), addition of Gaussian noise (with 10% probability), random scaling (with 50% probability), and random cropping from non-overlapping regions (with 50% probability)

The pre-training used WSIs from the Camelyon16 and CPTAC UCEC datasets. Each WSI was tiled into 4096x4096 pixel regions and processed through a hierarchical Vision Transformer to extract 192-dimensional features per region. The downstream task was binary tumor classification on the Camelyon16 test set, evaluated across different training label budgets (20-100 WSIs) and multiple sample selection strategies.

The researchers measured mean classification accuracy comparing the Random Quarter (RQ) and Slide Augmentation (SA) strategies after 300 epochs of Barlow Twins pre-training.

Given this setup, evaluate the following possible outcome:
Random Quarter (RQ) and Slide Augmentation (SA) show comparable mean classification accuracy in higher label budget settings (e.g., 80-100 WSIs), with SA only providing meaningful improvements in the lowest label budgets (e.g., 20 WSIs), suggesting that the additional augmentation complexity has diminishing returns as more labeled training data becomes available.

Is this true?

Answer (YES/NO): NO